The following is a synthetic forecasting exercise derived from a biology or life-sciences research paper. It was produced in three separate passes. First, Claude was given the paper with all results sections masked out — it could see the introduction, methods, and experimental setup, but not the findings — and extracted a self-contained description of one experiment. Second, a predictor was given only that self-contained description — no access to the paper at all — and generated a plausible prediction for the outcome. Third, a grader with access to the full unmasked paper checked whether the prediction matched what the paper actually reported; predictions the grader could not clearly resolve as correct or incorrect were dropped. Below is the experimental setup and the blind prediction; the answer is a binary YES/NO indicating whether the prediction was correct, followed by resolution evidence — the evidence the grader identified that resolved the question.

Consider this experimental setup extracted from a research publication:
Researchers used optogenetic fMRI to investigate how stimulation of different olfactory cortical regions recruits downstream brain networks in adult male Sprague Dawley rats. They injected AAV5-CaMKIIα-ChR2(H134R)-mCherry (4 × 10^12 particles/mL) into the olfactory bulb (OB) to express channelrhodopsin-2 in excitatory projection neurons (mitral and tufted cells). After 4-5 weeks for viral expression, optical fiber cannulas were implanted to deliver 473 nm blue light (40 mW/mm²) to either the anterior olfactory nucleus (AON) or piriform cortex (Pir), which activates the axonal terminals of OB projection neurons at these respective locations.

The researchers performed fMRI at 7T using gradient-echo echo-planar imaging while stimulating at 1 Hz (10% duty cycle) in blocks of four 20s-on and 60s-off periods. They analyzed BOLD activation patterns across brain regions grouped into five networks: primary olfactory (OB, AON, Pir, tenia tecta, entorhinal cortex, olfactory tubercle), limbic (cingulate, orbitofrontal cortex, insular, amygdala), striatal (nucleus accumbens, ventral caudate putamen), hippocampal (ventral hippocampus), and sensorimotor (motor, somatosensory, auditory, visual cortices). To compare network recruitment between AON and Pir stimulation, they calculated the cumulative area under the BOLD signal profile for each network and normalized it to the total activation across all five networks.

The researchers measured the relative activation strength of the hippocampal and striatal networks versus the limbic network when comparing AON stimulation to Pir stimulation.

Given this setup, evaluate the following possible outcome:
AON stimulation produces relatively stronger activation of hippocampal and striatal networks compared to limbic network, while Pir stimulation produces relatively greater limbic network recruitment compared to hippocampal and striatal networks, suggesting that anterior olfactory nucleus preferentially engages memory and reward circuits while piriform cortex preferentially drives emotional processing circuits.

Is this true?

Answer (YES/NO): YES